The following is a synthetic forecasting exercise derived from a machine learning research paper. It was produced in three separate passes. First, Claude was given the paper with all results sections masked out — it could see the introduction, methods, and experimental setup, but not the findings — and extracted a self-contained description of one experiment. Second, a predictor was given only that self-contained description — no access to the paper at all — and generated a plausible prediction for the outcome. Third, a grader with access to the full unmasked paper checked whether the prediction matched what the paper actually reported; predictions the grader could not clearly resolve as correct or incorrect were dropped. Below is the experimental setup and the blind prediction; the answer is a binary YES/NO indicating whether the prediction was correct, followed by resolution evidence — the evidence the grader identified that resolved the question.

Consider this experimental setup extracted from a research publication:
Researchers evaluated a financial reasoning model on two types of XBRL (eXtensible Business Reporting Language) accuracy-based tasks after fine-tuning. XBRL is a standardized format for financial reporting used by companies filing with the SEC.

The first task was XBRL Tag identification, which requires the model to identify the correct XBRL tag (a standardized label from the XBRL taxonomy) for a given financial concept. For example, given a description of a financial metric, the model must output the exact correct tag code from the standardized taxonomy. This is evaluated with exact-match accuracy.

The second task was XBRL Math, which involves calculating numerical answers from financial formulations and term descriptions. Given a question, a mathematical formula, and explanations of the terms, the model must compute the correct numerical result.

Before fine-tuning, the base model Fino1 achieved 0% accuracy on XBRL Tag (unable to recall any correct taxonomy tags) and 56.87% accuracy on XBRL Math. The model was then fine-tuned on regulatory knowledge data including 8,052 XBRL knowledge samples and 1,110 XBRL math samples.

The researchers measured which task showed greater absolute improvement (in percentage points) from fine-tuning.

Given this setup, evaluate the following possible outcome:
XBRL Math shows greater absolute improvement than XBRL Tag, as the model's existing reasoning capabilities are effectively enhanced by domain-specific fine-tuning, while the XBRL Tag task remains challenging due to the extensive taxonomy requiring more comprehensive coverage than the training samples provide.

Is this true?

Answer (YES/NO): NO